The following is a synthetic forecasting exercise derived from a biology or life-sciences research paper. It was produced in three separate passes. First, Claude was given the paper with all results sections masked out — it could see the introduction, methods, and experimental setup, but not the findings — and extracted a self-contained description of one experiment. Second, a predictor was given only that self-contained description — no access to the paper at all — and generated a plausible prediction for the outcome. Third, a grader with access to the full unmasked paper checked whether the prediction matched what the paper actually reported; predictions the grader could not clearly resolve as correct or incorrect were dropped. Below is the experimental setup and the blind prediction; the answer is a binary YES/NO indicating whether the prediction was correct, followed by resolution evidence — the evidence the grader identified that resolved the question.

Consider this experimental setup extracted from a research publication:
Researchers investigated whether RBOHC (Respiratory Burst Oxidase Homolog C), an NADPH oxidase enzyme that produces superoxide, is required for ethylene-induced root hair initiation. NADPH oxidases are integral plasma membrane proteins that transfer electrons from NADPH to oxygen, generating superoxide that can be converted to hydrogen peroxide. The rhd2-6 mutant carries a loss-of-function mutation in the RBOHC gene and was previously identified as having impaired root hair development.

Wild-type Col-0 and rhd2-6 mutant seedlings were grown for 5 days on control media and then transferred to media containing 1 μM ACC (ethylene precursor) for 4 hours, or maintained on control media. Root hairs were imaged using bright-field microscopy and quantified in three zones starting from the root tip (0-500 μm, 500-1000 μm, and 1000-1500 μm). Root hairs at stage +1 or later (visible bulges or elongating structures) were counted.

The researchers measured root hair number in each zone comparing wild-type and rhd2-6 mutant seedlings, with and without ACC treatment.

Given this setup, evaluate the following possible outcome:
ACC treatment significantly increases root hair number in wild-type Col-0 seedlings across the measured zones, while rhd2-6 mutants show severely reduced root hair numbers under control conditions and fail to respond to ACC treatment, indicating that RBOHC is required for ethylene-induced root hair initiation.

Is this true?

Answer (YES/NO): NO